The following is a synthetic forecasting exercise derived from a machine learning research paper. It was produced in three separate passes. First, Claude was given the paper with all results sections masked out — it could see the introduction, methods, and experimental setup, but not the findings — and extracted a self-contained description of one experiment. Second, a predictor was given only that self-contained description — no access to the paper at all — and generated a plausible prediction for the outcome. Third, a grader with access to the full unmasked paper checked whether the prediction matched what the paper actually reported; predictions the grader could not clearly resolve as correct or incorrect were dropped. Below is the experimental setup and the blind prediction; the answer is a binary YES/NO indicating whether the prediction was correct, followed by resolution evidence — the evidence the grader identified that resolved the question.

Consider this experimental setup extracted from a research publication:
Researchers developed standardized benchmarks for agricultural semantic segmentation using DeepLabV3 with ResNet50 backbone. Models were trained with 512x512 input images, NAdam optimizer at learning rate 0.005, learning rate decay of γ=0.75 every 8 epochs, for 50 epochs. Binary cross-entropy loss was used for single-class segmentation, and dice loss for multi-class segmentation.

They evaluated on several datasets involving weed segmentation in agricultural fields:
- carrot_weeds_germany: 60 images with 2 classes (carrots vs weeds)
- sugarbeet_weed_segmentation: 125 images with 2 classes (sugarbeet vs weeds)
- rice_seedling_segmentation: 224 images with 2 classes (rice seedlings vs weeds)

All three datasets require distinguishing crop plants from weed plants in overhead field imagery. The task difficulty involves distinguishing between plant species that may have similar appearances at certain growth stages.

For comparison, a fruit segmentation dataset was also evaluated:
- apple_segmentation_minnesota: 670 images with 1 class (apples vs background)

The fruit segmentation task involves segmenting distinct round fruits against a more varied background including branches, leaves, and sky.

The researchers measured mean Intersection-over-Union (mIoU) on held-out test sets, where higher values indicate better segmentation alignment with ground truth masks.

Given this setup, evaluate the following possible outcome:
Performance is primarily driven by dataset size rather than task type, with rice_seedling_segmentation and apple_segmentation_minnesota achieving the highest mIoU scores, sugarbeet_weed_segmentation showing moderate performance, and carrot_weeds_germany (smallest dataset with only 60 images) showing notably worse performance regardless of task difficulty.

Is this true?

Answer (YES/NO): NO